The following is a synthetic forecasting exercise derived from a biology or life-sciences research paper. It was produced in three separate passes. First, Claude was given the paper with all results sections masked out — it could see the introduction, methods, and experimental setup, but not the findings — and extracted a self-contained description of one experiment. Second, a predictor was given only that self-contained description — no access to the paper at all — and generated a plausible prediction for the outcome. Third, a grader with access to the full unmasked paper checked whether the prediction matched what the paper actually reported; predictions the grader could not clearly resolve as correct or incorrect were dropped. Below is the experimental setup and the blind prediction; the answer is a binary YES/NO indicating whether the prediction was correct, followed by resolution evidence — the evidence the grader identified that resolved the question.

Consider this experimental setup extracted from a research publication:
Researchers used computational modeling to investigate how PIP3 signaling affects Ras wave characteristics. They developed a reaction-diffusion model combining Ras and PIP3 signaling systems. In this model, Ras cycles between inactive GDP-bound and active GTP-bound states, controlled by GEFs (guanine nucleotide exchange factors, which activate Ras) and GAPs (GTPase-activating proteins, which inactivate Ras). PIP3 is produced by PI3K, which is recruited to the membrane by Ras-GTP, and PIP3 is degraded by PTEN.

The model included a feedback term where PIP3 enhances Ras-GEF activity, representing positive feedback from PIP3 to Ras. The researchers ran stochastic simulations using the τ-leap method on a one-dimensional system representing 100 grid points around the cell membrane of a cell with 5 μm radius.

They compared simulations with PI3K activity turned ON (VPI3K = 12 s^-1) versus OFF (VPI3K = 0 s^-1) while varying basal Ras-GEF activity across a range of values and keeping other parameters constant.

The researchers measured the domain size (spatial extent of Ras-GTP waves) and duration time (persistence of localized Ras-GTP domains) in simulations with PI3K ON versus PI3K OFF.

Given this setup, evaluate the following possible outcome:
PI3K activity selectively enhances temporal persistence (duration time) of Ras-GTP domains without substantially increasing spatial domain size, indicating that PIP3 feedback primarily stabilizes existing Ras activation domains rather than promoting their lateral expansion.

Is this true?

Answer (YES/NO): NO